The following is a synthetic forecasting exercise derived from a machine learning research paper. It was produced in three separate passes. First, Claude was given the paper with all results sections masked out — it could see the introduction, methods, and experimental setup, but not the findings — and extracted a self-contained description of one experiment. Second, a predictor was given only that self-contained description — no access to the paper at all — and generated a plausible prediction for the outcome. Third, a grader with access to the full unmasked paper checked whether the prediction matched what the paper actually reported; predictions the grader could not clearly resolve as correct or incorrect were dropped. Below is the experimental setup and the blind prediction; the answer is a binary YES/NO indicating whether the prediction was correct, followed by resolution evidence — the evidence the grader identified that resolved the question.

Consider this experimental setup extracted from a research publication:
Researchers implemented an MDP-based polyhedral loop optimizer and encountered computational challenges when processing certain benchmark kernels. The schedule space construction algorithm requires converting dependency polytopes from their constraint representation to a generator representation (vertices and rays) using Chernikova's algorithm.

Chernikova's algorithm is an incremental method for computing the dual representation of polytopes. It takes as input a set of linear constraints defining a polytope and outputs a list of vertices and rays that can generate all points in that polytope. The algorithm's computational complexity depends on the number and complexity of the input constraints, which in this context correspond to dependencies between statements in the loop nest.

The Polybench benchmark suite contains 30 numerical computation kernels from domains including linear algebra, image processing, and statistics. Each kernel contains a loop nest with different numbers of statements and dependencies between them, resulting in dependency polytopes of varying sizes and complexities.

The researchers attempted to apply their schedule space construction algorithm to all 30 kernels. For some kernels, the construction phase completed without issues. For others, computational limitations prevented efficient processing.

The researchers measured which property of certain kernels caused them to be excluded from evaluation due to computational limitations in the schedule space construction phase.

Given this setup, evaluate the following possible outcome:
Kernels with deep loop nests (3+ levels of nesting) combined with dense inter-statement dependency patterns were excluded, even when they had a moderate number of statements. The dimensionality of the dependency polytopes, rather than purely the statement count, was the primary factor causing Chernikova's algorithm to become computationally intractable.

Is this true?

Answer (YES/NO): NO